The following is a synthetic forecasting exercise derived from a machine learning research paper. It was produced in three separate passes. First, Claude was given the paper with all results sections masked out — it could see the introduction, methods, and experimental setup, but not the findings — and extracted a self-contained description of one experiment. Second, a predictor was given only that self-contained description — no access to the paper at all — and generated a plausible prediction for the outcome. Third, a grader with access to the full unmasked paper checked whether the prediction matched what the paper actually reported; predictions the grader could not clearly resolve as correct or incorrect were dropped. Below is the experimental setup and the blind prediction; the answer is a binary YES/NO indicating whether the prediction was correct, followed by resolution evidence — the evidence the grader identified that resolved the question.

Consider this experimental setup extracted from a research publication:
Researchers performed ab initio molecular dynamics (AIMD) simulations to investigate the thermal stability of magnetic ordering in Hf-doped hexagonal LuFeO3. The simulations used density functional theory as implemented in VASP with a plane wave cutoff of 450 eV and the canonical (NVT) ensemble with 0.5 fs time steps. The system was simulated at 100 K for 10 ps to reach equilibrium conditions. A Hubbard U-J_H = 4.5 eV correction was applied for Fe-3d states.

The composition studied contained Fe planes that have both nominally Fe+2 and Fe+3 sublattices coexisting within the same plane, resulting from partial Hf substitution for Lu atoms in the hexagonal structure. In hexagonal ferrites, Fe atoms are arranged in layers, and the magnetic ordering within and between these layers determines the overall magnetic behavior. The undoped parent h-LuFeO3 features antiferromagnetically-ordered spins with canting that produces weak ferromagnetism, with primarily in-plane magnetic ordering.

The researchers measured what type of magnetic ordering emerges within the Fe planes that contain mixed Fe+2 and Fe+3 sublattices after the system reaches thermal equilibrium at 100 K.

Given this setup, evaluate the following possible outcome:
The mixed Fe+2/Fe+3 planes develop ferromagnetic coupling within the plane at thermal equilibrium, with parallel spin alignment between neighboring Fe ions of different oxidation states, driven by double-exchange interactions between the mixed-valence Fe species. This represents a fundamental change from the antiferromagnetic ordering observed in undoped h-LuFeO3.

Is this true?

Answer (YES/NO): NO